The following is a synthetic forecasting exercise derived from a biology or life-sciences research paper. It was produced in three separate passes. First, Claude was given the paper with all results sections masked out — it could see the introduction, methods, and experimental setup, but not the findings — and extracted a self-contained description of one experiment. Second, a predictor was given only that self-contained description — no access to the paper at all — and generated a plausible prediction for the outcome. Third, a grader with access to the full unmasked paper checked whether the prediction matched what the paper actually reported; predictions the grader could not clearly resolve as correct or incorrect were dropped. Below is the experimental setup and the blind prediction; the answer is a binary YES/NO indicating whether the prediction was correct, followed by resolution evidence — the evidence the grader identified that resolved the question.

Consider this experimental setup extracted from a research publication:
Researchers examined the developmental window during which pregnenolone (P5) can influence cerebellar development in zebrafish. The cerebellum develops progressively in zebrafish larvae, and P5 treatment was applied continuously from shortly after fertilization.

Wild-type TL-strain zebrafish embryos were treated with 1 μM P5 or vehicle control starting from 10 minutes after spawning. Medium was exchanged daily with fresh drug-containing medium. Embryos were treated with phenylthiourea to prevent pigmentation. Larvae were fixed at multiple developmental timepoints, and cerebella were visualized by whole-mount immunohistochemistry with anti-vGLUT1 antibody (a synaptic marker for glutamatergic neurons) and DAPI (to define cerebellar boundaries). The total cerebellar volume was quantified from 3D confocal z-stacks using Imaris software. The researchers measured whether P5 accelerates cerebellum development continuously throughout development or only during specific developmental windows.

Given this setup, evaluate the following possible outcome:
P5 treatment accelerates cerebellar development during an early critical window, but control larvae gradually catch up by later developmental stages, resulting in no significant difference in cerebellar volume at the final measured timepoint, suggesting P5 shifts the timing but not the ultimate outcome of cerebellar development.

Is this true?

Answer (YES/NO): YES